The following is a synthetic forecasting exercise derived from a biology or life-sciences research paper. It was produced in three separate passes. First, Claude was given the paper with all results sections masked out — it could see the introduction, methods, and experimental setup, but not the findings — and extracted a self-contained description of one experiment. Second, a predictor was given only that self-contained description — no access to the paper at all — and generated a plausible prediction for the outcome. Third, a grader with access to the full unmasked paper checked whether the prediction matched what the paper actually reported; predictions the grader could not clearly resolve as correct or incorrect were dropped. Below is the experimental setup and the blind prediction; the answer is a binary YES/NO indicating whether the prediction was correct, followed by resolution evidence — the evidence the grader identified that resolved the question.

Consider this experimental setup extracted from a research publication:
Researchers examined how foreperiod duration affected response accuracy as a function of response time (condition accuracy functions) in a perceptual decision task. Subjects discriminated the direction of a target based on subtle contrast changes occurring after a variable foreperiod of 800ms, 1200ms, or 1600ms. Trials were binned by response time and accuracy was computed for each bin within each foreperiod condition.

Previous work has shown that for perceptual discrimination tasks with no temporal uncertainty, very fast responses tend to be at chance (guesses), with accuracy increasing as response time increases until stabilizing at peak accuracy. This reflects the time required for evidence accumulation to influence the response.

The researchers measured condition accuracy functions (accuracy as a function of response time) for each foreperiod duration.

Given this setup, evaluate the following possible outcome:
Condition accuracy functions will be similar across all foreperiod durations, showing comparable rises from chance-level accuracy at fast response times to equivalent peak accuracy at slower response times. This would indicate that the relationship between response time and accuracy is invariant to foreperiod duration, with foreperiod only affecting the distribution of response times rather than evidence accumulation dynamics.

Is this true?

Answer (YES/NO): NO